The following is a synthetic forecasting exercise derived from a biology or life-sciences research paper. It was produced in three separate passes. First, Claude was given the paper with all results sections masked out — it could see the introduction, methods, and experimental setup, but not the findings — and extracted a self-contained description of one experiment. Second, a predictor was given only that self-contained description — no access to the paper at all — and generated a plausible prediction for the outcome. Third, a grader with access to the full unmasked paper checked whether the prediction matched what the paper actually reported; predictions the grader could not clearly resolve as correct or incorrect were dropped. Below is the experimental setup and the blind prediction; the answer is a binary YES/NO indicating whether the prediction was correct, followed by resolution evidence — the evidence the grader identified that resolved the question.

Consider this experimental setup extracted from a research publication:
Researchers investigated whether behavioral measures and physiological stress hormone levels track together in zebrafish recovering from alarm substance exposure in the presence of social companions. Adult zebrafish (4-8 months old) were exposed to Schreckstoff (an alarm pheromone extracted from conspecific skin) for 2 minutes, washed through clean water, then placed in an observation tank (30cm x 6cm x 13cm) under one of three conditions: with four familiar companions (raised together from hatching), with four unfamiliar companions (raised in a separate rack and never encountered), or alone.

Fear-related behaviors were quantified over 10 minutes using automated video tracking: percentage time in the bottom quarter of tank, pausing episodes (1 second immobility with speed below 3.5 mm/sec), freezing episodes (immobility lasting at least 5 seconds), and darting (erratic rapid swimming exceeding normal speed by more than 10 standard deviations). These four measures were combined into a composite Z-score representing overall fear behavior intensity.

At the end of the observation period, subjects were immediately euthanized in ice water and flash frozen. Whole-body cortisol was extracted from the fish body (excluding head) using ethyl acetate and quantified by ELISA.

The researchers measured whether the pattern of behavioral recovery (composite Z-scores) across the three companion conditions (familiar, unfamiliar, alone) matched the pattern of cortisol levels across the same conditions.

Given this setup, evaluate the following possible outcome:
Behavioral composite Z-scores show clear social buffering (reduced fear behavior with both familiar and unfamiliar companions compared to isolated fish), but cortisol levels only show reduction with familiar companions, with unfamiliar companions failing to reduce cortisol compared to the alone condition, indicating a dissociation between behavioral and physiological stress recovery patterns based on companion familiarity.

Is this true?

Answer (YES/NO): YES